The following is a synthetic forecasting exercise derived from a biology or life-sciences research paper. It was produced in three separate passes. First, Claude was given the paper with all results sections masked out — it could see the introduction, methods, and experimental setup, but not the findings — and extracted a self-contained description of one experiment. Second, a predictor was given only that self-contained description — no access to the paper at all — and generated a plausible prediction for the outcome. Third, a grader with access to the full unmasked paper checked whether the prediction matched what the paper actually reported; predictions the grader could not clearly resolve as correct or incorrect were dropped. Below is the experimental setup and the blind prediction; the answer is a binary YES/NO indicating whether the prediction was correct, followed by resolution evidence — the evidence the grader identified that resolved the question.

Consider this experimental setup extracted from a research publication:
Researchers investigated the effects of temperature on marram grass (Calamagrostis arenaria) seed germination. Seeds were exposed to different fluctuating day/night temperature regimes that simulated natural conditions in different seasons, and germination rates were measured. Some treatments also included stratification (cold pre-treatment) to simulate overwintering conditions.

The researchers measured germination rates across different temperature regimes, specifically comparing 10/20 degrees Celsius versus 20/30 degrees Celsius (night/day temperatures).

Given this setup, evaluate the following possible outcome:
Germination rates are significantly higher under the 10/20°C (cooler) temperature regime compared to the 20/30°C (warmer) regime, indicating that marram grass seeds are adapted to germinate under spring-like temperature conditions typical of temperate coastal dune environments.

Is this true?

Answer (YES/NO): NO